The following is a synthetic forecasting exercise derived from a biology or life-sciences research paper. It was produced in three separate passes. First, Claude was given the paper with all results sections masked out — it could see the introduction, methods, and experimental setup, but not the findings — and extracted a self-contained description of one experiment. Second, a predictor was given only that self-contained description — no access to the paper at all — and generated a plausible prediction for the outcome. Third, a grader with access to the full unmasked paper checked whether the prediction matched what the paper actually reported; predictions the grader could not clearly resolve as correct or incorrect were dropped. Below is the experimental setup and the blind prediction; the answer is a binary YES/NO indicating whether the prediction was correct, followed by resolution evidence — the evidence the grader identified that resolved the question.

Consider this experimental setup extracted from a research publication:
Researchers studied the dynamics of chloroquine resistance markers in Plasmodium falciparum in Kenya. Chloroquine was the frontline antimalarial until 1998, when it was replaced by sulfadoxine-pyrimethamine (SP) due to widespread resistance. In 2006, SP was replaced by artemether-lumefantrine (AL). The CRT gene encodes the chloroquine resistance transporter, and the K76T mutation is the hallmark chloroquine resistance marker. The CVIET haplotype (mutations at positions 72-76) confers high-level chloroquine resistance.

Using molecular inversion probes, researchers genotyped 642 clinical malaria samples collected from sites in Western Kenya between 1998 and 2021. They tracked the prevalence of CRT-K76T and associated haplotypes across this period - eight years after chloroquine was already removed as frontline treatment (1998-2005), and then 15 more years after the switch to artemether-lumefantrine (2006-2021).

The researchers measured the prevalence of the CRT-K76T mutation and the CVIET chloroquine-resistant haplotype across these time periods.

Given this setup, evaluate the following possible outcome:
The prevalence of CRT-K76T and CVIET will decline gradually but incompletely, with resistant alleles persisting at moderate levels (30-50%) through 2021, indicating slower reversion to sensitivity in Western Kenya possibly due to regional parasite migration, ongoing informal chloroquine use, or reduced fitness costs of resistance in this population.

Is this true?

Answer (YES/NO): NO